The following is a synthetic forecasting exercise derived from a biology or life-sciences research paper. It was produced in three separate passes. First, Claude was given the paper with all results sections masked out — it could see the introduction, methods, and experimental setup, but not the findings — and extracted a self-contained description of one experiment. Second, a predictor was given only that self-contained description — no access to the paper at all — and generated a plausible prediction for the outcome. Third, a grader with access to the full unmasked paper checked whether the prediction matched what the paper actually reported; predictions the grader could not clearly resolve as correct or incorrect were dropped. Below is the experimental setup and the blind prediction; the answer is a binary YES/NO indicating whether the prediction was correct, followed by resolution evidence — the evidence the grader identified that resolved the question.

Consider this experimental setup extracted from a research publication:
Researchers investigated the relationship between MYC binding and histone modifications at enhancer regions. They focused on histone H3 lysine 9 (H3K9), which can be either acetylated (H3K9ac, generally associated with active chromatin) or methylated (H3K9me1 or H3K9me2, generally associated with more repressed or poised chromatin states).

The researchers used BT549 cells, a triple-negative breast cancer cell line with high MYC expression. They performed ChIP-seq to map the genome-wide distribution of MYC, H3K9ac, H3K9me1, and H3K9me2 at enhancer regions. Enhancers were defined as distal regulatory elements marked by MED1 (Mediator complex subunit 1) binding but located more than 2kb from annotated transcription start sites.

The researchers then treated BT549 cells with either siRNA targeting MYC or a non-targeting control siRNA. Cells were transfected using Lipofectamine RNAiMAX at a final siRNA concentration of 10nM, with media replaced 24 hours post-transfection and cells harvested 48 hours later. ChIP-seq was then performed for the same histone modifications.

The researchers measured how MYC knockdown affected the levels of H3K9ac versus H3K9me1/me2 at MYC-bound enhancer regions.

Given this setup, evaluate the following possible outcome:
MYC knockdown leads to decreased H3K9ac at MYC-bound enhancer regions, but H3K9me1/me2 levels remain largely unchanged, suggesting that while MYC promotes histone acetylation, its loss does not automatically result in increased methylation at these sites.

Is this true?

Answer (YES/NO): NO